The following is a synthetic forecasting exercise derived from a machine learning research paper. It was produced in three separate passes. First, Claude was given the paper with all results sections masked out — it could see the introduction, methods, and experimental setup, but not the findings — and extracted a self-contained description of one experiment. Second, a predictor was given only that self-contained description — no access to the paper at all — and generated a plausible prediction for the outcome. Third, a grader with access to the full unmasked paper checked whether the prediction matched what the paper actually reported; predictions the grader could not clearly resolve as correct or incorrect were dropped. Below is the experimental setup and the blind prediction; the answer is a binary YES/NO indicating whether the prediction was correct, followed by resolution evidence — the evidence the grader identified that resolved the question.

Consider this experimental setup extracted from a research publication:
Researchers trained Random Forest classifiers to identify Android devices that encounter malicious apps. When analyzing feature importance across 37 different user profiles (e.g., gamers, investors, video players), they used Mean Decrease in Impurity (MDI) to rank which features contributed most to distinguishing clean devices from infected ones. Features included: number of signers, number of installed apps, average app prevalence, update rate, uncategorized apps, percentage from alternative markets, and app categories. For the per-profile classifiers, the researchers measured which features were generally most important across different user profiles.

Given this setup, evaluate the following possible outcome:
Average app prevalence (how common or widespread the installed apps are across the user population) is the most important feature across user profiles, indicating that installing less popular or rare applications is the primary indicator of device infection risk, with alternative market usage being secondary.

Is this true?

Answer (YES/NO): NO